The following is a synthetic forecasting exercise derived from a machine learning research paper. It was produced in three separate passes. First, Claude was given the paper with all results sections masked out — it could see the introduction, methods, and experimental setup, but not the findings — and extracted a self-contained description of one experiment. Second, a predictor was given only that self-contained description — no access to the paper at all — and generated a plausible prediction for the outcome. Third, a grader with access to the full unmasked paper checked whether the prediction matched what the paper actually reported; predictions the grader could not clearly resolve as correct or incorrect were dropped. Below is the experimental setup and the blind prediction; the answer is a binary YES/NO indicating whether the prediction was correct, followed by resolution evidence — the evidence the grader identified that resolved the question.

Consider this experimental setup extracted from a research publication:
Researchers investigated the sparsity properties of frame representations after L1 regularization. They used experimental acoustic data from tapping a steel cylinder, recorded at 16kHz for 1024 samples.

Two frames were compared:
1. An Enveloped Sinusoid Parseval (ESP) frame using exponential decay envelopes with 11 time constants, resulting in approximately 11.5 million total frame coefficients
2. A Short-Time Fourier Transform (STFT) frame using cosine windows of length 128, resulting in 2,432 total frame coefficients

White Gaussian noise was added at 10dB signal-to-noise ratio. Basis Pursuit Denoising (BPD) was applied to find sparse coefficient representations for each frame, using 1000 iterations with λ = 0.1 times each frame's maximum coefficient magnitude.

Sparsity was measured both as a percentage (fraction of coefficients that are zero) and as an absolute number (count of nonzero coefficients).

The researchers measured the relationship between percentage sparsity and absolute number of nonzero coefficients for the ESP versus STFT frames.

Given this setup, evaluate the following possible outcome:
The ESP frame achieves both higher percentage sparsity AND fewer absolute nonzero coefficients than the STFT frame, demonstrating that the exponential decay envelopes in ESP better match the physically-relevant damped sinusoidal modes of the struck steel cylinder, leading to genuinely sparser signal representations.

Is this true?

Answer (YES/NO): NO